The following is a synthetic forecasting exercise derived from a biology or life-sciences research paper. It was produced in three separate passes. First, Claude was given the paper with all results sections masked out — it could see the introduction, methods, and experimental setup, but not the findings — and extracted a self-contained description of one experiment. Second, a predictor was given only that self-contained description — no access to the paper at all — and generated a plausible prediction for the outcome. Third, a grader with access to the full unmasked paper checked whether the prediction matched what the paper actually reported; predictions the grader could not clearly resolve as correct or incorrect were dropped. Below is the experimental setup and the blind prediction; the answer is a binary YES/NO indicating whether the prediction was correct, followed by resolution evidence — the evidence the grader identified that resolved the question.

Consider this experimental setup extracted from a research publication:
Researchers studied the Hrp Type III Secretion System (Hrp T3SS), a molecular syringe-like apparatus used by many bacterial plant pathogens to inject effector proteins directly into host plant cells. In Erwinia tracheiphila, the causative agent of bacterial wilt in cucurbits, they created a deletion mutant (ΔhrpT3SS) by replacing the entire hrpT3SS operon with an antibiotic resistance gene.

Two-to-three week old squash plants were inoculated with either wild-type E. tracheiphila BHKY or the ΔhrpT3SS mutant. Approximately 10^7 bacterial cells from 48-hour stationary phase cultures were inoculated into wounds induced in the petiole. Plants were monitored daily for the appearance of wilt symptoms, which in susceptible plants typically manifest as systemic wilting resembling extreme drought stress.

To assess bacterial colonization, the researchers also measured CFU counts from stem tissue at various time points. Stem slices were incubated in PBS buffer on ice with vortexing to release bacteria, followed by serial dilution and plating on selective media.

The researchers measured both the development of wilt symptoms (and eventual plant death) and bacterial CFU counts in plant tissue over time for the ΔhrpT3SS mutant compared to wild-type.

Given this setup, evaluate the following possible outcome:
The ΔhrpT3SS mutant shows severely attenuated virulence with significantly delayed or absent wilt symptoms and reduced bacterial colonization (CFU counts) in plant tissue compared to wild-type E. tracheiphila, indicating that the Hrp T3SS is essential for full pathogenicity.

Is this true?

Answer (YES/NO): NO